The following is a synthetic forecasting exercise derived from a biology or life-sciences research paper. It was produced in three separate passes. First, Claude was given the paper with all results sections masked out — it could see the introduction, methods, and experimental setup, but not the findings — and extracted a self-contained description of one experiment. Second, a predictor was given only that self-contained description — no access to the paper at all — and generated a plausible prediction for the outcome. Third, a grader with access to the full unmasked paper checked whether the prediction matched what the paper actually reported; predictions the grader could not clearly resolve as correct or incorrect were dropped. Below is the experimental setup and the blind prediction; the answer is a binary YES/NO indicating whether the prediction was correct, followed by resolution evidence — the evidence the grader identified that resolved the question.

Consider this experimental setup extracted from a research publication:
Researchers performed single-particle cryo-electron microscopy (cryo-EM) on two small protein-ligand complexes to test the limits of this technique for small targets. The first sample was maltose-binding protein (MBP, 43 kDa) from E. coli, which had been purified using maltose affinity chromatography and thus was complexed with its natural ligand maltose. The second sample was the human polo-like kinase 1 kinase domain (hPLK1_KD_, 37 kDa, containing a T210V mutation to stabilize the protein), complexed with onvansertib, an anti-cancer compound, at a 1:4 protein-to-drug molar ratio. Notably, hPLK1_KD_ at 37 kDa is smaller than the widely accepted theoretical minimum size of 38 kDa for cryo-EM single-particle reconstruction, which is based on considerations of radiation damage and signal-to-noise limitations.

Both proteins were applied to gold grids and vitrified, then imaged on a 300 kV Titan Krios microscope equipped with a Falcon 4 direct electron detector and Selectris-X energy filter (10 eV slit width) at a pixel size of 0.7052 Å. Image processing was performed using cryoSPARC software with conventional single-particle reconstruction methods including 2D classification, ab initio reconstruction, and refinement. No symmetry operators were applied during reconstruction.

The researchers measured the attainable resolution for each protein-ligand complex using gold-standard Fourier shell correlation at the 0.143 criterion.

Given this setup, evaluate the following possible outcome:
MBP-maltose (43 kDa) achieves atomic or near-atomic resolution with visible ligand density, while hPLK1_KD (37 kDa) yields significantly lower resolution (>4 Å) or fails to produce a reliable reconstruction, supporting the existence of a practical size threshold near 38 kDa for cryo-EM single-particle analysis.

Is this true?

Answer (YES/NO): NO